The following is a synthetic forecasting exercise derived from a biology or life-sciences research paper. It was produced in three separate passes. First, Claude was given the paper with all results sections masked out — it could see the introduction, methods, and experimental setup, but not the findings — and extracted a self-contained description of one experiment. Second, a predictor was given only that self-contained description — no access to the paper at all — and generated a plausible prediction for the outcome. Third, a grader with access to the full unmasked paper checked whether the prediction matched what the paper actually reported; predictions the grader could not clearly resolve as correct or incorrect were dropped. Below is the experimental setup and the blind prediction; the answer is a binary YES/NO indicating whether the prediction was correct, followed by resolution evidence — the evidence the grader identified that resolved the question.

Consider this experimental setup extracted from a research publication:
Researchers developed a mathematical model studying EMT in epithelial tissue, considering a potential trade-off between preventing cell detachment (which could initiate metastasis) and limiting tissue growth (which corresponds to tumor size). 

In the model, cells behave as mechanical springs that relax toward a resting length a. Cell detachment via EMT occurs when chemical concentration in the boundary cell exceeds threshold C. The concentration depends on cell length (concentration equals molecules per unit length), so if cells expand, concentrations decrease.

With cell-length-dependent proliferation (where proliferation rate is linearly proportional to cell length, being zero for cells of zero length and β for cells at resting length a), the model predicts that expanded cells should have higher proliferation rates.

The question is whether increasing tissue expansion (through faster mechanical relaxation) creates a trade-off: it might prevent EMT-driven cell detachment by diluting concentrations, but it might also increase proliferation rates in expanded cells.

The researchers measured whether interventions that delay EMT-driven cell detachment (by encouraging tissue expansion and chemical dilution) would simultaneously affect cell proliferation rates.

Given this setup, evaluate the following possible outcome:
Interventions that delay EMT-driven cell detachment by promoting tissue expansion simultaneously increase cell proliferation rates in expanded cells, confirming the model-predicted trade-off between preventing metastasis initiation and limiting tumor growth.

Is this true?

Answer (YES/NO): YES